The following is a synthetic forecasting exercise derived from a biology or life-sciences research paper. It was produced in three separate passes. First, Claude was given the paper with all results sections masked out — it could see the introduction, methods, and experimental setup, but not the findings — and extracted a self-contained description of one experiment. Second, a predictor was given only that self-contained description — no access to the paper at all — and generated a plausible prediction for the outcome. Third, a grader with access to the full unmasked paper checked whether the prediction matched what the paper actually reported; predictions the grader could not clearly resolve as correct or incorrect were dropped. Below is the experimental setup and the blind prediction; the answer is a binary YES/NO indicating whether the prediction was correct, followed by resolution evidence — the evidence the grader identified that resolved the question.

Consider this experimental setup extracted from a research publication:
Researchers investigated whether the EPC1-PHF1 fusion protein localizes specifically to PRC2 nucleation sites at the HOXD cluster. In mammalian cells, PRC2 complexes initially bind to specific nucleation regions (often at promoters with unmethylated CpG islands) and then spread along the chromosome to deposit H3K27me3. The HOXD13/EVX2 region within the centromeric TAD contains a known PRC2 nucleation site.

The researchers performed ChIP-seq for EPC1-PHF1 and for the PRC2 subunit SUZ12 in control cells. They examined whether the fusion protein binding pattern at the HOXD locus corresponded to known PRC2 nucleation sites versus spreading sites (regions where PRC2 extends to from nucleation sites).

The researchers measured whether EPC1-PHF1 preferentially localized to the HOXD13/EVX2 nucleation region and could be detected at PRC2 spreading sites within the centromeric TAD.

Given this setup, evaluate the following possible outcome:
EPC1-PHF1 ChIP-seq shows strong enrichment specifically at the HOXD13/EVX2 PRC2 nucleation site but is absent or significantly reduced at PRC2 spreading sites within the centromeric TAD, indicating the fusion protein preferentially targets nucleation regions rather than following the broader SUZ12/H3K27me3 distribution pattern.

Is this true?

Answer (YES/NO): NO